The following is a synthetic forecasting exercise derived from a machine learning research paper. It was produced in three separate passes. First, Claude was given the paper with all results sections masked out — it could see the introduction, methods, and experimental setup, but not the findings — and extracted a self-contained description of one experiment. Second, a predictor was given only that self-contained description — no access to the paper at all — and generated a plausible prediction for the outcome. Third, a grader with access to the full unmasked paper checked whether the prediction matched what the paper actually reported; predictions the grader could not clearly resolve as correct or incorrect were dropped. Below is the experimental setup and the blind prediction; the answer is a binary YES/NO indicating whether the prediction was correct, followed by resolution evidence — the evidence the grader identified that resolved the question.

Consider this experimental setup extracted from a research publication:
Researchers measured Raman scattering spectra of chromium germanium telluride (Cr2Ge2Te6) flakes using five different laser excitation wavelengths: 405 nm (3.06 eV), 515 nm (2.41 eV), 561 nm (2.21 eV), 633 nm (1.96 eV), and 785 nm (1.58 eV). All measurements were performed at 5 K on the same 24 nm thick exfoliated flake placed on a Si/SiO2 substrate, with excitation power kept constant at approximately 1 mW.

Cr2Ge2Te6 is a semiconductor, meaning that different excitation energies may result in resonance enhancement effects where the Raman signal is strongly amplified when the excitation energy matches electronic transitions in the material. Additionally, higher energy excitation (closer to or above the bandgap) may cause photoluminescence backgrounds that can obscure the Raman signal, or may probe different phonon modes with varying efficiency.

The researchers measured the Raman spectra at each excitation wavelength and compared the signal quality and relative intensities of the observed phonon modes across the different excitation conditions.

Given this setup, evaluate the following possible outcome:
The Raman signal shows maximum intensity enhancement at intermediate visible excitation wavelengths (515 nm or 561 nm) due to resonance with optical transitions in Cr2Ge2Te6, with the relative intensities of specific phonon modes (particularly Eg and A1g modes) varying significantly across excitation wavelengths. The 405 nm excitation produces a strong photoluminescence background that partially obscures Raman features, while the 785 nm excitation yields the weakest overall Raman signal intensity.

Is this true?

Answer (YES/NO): NO